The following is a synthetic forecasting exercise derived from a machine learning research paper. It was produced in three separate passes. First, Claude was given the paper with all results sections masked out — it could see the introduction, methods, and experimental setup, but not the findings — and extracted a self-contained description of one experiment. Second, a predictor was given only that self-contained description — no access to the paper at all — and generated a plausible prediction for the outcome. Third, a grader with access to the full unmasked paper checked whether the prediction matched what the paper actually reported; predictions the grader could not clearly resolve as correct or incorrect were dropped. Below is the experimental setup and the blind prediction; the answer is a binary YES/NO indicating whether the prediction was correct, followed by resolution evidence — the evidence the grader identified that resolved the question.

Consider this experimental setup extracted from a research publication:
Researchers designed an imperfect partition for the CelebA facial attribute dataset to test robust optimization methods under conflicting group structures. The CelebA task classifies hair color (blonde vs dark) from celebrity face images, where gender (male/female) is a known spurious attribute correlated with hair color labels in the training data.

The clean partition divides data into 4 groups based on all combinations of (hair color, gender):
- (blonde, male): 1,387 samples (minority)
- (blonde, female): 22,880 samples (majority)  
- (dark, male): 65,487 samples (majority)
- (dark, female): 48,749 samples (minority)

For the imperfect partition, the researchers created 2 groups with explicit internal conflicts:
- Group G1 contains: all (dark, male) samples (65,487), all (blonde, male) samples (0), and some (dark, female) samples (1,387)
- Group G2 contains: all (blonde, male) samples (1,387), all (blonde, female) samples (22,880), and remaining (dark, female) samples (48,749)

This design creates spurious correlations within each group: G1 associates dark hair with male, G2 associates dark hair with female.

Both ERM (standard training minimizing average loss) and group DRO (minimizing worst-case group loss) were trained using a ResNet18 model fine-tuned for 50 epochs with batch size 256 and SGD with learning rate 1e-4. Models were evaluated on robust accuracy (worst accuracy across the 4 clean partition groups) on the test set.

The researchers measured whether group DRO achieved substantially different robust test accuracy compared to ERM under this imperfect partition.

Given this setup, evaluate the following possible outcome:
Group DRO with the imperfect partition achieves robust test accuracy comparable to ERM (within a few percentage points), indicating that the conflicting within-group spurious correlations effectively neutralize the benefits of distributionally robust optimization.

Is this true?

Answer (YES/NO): YES